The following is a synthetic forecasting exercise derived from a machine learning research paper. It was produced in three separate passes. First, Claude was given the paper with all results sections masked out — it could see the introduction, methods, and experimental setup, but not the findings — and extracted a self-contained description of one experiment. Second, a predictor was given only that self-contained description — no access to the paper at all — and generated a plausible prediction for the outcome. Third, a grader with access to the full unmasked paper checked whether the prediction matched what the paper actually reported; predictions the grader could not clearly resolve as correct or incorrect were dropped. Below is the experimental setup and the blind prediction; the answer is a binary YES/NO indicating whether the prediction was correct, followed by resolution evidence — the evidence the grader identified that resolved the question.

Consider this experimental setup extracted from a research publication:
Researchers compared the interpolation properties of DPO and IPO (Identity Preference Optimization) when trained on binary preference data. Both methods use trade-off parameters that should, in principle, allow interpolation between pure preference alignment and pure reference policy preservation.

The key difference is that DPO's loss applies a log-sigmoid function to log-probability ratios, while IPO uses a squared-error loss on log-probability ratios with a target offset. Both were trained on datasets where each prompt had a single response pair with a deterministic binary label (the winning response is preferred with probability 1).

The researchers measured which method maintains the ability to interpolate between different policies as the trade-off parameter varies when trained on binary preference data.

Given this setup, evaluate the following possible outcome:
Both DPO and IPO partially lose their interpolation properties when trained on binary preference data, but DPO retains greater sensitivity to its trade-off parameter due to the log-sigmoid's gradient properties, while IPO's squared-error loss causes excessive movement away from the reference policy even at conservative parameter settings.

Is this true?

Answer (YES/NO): NO